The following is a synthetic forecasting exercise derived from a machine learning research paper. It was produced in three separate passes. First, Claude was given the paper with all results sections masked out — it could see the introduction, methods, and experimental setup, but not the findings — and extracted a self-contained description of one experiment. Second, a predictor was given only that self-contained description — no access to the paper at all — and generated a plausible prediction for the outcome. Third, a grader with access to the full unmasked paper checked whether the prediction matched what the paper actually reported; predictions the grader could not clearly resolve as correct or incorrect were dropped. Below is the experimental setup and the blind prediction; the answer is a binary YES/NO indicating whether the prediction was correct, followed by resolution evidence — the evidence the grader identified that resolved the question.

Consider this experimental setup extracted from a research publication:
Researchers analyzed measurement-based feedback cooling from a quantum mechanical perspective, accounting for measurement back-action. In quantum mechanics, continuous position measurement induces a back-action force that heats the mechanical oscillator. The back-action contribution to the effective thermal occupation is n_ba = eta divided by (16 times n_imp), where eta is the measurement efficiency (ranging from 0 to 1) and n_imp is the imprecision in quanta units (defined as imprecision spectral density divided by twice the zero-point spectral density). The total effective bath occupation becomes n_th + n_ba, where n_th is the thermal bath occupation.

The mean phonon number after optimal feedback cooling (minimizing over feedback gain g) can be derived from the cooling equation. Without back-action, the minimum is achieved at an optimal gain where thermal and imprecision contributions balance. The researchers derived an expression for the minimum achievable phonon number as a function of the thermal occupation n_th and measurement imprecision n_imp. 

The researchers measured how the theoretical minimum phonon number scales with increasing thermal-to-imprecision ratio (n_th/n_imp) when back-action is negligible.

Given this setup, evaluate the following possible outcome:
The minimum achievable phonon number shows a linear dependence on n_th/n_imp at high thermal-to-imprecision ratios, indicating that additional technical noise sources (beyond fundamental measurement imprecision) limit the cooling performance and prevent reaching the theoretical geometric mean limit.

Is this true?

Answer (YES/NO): NO